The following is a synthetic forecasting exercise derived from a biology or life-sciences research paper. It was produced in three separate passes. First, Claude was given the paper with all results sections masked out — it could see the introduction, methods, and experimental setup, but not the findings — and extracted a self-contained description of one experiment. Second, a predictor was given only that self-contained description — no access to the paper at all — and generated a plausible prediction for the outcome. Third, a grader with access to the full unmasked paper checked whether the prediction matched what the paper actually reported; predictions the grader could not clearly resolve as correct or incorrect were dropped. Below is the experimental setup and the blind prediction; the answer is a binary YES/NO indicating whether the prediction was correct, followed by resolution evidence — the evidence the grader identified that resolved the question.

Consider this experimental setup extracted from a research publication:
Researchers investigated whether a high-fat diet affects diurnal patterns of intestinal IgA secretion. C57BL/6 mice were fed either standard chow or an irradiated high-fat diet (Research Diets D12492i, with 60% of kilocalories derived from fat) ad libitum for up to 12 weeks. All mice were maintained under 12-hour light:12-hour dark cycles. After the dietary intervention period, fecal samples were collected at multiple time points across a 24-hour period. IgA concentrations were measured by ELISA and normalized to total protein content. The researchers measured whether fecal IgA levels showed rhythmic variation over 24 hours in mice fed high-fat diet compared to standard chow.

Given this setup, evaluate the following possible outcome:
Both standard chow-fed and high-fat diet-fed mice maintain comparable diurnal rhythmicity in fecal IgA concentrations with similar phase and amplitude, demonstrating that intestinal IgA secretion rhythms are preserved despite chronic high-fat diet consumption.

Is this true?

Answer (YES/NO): NO